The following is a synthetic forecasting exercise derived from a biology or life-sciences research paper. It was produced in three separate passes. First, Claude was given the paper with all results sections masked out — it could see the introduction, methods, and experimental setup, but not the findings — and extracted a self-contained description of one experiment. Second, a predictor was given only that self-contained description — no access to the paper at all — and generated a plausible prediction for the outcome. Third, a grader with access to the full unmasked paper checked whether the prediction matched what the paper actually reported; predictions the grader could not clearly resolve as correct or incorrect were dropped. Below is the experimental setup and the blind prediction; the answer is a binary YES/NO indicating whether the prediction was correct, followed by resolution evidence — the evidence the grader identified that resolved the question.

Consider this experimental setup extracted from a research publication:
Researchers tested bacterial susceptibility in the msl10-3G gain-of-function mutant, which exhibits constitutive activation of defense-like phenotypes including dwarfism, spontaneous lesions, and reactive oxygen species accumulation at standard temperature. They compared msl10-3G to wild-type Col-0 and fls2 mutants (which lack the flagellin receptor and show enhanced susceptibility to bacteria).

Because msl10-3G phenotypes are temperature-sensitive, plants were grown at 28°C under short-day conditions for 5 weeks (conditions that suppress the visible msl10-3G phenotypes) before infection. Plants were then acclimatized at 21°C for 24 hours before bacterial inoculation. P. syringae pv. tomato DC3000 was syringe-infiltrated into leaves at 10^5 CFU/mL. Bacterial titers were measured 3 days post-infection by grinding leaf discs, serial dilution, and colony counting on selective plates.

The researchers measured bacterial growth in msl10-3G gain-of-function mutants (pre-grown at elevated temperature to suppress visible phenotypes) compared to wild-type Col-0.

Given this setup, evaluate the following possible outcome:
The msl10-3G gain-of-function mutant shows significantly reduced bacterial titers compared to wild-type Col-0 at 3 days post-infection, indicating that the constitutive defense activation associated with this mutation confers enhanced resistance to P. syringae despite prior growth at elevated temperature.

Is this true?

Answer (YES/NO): YES